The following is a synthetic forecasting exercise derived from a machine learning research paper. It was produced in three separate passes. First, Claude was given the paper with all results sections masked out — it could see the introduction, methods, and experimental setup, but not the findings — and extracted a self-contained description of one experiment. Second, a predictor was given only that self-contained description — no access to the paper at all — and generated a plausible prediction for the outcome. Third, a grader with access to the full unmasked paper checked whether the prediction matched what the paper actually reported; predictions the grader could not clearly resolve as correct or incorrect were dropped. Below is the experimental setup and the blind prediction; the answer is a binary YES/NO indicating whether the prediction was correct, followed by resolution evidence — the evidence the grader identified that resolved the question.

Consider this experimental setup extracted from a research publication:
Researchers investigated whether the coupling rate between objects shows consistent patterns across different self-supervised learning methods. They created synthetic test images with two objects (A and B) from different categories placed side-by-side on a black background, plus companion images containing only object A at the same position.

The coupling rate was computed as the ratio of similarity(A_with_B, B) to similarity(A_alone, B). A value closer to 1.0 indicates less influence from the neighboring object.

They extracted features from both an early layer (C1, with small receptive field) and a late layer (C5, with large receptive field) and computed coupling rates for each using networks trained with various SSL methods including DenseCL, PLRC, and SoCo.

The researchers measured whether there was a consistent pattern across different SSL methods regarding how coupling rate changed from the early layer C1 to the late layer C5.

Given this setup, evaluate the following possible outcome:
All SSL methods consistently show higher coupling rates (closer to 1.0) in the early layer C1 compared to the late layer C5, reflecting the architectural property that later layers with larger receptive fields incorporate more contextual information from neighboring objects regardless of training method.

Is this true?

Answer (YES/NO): NO